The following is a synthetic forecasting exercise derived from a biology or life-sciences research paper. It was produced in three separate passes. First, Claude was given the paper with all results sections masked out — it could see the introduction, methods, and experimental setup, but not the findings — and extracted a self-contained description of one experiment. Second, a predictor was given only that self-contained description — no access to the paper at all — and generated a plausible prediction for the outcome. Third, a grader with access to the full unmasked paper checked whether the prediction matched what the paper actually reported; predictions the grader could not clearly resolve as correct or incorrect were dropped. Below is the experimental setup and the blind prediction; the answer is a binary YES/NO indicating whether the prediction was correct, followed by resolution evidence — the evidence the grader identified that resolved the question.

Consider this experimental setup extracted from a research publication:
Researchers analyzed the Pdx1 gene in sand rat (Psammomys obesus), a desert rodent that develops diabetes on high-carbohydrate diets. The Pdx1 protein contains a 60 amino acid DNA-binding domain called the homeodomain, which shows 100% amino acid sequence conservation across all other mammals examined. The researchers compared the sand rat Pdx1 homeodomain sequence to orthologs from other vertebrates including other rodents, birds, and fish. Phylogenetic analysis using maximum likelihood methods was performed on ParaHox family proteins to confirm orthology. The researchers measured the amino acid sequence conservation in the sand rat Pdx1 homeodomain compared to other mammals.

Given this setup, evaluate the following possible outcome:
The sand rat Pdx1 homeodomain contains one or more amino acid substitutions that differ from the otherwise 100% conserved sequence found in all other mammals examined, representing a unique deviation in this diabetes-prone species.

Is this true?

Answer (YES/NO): YES